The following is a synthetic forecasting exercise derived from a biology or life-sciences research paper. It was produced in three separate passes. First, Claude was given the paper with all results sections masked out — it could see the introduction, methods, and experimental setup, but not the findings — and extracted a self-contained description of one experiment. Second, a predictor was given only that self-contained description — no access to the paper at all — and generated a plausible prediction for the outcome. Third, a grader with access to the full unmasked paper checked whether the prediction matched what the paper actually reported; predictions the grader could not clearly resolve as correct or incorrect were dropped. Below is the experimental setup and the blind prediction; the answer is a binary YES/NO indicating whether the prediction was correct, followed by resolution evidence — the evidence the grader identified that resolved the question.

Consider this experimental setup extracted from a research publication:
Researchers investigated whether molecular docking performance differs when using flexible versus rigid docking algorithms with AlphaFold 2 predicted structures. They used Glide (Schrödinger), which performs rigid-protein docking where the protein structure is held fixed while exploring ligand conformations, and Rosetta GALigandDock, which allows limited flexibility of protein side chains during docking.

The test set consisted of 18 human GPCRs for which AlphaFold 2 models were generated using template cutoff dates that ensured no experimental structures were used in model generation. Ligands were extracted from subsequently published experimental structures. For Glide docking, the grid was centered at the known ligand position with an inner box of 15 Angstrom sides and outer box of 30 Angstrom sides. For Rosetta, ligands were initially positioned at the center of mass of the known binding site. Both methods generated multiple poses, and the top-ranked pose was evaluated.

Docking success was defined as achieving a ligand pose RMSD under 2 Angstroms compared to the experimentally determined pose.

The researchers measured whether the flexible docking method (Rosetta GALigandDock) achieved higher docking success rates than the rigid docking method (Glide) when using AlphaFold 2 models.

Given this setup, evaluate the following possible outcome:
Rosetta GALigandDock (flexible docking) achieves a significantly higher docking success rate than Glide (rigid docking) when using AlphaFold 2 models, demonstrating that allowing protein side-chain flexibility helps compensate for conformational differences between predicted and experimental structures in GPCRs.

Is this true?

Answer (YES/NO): NO